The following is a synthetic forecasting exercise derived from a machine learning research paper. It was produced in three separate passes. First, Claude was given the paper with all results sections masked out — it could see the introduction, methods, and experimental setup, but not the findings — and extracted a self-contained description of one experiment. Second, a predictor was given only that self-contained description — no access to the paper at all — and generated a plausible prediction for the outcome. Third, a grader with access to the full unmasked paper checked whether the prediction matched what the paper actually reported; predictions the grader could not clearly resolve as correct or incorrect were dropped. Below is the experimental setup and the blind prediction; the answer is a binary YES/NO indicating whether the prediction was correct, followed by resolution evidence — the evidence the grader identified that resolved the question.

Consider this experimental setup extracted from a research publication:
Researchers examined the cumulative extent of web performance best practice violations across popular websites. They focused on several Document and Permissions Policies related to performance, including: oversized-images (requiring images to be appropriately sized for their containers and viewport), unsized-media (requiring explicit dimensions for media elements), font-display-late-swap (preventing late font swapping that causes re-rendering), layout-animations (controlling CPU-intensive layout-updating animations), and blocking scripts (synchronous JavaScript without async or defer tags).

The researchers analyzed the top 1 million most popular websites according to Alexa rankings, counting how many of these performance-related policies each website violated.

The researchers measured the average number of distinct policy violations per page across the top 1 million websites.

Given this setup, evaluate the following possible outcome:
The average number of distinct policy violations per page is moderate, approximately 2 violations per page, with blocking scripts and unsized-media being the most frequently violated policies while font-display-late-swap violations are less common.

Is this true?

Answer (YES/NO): NO